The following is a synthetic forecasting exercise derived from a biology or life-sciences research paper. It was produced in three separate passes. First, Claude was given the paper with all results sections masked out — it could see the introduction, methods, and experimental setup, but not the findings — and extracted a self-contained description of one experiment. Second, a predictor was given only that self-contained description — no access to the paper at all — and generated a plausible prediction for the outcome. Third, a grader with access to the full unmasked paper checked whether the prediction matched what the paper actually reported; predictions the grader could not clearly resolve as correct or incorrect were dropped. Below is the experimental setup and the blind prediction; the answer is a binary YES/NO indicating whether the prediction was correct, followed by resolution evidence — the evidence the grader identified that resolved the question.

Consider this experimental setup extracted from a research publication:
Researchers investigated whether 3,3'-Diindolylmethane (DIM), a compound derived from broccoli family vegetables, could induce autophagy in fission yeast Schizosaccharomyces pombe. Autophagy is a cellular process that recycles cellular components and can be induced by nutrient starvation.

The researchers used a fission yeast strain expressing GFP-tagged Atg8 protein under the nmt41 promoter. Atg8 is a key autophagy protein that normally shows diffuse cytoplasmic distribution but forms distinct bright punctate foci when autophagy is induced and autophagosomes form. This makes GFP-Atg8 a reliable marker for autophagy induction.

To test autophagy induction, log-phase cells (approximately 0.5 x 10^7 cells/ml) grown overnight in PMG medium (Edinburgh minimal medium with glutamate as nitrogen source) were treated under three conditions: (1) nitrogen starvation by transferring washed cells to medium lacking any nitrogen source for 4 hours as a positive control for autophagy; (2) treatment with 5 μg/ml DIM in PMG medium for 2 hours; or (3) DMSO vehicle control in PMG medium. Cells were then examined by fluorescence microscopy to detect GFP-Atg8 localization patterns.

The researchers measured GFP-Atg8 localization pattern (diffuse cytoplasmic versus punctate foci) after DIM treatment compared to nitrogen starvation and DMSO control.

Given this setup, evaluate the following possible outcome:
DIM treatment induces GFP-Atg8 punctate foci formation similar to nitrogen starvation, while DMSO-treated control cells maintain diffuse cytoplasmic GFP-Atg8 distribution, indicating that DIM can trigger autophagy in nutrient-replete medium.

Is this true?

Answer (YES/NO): YES